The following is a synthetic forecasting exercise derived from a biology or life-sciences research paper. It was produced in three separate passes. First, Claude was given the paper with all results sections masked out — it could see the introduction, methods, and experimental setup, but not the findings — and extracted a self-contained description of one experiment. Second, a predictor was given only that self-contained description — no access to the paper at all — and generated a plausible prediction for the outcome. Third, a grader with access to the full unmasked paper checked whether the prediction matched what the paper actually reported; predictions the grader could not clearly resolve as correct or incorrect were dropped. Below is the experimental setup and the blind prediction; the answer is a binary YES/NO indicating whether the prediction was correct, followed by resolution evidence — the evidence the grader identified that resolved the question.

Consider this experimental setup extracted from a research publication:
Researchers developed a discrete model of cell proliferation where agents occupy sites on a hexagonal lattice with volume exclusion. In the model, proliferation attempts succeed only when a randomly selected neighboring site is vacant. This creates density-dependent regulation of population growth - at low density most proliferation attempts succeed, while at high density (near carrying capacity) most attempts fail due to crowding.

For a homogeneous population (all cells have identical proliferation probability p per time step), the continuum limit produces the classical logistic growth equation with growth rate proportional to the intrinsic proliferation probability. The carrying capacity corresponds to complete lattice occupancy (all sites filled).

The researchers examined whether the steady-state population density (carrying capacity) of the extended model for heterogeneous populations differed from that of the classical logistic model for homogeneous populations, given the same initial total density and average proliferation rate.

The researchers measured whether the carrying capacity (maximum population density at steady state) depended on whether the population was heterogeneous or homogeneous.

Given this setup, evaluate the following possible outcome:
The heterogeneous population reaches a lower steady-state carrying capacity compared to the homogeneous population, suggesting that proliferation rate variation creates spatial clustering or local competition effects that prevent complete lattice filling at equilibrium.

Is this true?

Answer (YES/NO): NO